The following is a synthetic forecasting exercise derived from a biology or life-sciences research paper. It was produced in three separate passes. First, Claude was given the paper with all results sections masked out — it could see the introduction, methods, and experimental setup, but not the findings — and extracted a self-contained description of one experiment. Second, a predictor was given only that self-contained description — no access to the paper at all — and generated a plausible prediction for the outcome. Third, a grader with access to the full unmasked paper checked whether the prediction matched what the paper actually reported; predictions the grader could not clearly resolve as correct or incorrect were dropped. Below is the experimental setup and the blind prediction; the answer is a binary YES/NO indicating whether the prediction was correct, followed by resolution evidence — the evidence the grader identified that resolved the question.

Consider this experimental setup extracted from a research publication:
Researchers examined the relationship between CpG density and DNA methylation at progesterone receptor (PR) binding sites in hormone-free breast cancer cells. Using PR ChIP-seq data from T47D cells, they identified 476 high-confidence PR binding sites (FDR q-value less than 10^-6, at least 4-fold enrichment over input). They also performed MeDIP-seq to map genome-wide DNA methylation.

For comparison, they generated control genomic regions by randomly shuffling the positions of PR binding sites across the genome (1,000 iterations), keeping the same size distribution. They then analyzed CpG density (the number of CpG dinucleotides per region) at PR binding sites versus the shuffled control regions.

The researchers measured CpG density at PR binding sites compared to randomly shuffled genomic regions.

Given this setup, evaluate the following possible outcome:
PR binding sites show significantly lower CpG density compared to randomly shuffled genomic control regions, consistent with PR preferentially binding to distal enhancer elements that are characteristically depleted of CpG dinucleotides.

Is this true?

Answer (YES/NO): NO